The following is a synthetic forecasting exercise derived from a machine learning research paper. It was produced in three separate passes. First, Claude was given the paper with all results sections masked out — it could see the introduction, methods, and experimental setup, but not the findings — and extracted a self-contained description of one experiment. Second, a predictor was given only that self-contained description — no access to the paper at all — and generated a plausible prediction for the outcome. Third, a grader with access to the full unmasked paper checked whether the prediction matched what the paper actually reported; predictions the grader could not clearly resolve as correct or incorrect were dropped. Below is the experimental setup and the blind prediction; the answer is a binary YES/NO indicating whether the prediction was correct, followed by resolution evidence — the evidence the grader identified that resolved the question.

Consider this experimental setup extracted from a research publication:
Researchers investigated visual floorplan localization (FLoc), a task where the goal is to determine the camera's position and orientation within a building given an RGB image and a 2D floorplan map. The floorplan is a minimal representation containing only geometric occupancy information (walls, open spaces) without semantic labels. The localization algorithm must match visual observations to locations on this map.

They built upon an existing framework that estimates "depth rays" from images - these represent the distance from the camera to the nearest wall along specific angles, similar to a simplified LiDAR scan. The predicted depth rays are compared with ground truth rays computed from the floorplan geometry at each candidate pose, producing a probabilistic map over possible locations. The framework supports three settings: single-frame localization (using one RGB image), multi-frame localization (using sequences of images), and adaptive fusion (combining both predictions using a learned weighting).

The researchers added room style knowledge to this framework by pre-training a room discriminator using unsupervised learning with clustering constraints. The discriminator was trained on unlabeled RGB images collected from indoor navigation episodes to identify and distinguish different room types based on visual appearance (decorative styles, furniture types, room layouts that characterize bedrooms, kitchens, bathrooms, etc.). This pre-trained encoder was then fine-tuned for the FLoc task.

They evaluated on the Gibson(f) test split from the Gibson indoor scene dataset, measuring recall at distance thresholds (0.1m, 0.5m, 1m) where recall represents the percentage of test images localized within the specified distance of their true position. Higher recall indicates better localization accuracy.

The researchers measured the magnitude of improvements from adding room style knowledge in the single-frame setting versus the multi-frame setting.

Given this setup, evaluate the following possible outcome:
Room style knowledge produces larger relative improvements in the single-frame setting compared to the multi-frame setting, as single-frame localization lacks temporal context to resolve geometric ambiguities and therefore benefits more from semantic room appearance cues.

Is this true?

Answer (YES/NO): YES